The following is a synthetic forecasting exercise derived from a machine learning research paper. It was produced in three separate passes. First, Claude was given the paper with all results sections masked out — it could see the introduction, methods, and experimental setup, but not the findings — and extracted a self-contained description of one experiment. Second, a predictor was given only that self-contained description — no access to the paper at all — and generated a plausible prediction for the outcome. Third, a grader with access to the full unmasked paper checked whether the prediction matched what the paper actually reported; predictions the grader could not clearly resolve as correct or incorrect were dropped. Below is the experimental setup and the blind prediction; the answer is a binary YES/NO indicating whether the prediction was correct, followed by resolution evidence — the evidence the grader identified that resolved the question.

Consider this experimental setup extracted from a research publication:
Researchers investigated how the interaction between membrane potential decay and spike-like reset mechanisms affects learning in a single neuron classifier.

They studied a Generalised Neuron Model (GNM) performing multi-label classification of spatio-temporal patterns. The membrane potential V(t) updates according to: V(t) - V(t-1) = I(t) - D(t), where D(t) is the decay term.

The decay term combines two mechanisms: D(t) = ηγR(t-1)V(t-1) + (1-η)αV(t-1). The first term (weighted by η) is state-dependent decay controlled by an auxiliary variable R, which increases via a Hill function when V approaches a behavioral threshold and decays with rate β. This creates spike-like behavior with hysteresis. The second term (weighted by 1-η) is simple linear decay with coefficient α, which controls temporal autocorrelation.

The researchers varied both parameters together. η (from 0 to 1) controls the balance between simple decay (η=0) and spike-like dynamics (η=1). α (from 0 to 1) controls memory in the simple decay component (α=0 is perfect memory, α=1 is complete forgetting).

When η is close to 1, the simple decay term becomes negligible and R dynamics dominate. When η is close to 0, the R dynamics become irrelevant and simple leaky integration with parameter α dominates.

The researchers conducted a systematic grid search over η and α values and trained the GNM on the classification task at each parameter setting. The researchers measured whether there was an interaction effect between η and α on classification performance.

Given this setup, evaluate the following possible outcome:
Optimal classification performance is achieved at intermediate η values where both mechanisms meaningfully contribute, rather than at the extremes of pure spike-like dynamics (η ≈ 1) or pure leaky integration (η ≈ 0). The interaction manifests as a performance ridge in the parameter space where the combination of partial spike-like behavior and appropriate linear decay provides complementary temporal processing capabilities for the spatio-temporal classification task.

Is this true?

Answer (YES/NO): NO